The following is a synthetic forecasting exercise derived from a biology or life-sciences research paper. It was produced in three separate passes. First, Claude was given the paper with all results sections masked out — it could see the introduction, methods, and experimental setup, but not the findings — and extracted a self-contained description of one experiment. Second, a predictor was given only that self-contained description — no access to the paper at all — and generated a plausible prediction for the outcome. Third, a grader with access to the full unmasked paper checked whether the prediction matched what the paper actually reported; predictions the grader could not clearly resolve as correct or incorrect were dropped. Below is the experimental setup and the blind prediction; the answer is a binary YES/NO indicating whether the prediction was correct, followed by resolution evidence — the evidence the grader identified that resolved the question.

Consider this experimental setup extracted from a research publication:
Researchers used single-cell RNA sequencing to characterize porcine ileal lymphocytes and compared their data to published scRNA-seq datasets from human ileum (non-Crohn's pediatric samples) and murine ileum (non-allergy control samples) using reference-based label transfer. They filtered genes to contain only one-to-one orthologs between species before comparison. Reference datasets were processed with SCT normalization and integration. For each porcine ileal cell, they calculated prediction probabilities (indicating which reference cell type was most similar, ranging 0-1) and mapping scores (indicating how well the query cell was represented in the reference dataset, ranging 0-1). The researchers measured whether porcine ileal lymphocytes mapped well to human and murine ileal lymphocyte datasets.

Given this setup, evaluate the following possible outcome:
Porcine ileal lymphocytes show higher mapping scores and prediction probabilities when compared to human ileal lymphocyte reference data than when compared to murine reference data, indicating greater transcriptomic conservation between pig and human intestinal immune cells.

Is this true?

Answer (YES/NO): NO